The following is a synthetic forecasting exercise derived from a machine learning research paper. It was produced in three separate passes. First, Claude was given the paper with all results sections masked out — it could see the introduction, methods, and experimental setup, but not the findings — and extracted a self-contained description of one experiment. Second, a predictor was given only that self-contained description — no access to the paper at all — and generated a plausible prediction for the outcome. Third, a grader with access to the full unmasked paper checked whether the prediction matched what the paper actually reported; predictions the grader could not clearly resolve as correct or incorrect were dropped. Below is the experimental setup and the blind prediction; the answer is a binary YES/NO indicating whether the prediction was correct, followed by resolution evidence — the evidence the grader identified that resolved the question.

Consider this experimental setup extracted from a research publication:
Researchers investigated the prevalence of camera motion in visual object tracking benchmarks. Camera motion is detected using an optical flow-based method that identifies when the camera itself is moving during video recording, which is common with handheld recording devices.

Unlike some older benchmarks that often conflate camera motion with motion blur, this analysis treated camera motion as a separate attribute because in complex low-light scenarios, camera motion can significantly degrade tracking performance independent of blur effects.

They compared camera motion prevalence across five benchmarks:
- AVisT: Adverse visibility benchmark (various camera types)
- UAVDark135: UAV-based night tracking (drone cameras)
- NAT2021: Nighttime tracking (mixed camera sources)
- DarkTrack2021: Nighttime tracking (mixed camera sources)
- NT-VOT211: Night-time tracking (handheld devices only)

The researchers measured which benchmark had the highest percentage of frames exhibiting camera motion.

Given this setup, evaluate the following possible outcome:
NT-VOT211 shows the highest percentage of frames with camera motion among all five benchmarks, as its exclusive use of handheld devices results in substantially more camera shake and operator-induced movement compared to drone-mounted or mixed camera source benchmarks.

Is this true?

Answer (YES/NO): NO